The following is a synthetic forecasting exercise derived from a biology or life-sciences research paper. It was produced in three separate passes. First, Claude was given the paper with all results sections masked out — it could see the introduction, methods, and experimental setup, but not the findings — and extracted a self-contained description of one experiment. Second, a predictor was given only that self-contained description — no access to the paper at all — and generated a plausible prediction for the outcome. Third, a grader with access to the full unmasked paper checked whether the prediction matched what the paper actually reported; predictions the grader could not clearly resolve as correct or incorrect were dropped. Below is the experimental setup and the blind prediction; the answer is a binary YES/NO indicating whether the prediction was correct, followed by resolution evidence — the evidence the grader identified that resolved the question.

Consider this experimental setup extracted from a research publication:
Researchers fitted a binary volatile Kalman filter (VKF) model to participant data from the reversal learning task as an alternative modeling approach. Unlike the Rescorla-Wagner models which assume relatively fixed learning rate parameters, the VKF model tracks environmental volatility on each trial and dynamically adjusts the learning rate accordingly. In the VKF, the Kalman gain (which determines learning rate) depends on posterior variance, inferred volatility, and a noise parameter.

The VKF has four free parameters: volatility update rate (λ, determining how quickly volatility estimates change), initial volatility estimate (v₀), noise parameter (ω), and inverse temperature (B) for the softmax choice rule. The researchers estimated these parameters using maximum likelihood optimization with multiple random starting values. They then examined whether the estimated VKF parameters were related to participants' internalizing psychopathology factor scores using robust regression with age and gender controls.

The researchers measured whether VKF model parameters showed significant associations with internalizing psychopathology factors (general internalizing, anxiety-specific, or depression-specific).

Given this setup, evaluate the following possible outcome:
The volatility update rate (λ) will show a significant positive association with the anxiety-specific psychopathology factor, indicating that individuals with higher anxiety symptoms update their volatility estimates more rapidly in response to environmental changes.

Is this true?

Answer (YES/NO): NO